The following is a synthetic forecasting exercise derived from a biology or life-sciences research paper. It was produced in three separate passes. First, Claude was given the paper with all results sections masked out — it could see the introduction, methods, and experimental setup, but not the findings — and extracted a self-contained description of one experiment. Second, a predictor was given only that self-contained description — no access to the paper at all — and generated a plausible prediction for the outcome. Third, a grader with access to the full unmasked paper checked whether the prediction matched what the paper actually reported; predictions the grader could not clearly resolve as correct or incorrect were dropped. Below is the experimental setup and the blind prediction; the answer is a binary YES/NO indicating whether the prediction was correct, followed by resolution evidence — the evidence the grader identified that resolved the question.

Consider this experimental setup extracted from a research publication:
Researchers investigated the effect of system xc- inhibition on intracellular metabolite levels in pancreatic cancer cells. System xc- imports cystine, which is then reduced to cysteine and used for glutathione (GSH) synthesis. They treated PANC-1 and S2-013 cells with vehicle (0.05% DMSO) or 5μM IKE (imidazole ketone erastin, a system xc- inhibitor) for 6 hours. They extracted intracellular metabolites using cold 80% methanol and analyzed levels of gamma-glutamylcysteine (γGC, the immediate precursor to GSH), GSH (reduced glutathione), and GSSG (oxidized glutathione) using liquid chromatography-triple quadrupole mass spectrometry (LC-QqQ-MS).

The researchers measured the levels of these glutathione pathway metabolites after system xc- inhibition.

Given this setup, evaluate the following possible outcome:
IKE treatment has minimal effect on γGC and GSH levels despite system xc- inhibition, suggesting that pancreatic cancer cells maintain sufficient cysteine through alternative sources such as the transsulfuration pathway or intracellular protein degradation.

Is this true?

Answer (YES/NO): NO